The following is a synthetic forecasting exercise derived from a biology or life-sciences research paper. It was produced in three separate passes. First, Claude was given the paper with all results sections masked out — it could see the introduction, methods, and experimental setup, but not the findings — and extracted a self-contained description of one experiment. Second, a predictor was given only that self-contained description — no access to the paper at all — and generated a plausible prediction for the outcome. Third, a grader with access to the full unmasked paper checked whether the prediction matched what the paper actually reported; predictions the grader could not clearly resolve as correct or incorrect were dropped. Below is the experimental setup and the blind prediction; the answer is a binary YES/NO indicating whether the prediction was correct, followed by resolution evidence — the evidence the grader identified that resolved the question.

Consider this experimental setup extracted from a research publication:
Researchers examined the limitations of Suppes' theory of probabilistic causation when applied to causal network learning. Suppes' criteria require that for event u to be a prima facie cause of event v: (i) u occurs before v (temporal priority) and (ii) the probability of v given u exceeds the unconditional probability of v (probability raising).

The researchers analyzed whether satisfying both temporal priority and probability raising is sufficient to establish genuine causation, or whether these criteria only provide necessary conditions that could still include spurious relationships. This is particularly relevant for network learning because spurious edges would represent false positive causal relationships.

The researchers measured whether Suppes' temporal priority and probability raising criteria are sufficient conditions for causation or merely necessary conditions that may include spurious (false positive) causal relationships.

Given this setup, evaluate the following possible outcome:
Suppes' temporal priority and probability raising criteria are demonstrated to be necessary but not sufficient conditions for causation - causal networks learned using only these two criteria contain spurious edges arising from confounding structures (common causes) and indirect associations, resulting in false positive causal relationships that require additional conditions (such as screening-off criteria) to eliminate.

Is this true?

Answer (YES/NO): YES